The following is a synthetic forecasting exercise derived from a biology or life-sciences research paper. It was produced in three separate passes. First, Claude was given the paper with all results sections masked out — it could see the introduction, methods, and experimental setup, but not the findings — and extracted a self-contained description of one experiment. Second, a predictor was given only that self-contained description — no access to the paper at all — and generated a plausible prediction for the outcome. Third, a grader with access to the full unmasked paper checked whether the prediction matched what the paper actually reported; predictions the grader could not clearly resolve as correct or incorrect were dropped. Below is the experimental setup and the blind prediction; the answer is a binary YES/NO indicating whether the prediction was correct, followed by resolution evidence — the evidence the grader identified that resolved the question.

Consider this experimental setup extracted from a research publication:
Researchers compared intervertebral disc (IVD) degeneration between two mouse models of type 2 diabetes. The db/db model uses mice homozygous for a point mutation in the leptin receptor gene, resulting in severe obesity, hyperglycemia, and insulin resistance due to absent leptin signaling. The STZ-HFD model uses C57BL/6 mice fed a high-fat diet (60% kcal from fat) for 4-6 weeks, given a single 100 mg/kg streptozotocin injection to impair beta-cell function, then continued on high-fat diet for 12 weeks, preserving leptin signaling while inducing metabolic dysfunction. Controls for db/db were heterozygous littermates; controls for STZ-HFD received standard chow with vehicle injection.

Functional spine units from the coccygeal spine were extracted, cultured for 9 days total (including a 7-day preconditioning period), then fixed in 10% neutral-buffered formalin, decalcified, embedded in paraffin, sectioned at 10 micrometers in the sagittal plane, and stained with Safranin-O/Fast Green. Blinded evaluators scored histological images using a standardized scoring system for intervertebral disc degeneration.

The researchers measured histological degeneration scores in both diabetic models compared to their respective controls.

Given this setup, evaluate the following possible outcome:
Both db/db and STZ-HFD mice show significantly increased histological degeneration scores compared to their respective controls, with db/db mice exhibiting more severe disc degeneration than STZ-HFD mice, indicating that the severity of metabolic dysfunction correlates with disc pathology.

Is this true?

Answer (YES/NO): NO